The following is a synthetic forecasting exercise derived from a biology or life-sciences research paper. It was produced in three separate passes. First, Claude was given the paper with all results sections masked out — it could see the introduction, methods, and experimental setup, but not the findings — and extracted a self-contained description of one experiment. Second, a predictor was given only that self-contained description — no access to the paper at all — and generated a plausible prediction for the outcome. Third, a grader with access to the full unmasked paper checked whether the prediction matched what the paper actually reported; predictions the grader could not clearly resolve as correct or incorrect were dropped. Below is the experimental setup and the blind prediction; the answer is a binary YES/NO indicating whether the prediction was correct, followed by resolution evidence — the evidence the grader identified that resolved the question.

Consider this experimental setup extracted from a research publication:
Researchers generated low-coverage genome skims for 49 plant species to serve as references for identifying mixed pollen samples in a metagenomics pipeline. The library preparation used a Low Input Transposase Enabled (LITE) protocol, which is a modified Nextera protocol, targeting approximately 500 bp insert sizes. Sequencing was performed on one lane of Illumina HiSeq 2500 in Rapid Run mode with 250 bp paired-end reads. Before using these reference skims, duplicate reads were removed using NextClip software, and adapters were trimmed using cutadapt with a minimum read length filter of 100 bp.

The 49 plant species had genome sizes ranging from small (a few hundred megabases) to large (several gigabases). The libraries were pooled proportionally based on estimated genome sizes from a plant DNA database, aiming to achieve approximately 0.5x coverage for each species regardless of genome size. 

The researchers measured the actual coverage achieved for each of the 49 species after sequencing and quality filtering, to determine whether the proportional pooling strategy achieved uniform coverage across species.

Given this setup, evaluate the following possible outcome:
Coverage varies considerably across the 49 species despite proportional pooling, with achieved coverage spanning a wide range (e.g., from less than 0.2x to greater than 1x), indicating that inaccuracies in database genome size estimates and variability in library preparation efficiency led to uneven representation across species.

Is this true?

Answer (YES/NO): YES